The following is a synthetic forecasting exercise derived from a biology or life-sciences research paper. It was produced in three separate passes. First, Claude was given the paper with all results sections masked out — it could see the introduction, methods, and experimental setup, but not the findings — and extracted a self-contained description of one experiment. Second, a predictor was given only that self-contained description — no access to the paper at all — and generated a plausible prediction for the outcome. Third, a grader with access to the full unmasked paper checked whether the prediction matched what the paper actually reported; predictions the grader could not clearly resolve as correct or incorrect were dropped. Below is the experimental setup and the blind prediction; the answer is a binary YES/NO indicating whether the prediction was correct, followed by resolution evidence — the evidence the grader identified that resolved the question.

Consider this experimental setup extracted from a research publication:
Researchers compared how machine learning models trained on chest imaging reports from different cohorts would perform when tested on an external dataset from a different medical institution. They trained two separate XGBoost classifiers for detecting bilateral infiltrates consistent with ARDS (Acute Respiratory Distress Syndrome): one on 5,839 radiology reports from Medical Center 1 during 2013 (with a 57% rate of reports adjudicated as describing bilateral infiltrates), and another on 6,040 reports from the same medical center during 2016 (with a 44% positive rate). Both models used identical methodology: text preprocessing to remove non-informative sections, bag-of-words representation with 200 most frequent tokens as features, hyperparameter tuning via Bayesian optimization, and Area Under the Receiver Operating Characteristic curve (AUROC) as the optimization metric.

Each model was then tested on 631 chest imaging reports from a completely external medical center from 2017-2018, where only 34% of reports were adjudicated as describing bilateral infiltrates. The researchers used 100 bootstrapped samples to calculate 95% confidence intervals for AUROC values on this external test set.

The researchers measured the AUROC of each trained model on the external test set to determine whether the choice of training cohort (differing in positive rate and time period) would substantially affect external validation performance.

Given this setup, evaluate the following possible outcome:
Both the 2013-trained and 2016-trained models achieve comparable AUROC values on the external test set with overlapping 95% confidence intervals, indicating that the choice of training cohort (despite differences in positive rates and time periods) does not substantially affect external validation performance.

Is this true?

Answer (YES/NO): YES